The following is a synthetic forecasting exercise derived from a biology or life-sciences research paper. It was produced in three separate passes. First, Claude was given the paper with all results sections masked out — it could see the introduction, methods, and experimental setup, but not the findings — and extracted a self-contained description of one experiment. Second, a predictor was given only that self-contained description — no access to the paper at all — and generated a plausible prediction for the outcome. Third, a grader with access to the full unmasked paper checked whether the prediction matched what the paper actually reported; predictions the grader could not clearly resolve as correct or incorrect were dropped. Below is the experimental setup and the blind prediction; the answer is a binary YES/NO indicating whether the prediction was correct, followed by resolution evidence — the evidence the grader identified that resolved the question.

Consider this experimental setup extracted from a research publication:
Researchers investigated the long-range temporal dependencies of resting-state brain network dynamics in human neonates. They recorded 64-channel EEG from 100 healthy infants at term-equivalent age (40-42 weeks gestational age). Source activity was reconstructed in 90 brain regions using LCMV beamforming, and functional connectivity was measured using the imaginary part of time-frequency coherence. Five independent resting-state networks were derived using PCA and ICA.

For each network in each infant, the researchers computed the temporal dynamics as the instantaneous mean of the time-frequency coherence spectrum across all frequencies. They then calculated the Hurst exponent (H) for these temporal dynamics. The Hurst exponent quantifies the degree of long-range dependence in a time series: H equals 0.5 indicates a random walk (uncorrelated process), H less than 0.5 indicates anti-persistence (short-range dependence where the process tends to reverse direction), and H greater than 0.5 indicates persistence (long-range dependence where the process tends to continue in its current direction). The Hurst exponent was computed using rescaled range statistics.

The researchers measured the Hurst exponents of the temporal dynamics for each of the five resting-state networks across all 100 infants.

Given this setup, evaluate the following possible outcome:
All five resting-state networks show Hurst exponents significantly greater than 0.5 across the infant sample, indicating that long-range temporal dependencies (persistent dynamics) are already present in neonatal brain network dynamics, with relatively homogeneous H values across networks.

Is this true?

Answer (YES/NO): YES